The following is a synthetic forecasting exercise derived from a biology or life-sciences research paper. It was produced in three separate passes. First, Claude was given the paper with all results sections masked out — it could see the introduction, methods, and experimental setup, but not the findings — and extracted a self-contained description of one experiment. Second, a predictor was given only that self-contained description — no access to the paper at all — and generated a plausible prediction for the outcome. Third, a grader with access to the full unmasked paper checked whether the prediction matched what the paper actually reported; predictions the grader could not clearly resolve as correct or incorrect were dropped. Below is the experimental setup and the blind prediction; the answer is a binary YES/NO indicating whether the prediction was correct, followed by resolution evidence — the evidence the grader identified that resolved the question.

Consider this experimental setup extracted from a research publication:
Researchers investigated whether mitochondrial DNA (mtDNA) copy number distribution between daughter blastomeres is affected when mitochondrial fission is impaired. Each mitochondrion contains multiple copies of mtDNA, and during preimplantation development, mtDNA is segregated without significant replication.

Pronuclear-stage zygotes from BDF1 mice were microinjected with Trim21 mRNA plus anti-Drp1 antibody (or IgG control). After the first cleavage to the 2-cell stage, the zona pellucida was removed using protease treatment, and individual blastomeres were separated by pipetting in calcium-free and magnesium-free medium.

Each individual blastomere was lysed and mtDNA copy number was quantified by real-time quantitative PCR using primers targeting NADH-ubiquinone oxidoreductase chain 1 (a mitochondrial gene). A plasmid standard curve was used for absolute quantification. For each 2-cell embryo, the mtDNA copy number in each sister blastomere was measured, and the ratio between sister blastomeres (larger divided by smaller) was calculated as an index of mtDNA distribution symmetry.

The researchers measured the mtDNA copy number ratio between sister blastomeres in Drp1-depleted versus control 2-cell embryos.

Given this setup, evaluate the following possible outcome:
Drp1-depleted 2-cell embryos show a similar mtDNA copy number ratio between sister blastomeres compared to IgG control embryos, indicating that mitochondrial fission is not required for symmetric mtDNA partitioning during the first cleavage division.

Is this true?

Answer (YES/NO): NO